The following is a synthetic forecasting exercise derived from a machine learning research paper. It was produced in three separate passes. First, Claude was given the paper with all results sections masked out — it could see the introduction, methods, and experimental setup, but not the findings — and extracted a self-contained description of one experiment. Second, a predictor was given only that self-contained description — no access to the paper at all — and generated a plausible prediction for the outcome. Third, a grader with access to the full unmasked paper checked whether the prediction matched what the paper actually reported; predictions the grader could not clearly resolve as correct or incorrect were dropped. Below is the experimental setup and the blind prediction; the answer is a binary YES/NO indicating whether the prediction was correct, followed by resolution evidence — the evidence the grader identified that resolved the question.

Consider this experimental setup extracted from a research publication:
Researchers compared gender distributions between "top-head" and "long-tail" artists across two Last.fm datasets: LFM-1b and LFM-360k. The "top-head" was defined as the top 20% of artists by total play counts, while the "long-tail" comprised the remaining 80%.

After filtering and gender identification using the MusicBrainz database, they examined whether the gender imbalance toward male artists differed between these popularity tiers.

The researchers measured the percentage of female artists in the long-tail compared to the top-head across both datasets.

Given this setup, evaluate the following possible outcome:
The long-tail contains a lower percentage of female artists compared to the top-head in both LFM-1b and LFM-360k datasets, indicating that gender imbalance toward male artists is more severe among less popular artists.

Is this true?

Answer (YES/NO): NO